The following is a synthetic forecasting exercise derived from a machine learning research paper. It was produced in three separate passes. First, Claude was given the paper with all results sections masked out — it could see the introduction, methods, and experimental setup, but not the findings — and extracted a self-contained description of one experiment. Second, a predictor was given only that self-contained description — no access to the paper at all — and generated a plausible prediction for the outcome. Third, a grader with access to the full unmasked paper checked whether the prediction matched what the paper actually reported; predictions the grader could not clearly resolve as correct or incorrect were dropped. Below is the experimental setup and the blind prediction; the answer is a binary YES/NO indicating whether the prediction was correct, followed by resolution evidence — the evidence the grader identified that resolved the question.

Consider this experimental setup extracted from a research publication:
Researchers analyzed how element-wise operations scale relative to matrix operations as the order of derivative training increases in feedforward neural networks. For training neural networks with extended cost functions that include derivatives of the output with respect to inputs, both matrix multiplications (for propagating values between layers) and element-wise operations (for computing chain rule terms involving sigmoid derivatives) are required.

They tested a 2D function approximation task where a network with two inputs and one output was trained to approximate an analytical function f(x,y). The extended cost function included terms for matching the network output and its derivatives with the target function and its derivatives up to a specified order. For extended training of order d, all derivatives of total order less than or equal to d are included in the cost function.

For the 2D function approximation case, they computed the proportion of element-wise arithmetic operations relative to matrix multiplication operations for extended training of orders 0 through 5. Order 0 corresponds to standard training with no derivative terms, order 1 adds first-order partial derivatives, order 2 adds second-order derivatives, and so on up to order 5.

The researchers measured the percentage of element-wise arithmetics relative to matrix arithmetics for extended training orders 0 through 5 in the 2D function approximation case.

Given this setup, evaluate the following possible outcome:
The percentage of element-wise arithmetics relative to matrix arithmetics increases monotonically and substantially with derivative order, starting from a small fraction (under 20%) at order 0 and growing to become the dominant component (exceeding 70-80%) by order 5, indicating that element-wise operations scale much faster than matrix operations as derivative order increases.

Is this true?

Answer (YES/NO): NO